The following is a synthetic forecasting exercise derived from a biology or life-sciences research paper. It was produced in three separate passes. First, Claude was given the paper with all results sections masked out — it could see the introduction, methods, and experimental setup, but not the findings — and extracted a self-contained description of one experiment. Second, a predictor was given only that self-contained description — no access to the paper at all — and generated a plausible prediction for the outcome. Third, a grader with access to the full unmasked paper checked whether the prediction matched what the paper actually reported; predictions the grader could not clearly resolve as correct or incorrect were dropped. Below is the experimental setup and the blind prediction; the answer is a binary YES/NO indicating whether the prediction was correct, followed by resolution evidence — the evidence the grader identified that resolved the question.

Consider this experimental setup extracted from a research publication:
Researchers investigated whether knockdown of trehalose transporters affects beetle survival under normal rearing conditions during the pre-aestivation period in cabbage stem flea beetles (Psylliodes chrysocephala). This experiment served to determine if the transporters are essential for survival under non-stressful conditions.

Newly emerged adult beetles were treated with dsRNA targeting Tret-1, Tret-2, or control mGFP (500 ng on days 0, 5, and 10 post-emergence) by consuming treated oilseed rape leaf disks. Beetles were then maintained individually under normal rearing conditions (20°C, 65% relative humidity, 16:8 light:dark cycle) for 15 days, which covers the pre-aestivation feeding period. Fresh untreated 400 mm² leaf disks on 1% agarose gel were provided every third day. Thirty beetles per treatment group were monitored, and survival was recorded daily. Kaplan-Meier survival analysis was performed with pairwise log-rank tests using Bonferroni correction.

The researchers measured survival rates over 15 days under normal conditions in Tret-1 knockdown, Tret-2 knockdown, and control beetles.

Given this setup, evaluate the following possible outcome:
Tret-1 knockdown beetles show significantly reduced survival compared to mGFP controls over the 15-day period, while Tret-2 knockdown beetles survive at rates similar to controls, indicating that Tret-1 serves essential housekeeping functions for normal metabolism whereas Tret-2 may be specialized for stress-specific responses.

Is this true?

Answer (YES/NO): NO